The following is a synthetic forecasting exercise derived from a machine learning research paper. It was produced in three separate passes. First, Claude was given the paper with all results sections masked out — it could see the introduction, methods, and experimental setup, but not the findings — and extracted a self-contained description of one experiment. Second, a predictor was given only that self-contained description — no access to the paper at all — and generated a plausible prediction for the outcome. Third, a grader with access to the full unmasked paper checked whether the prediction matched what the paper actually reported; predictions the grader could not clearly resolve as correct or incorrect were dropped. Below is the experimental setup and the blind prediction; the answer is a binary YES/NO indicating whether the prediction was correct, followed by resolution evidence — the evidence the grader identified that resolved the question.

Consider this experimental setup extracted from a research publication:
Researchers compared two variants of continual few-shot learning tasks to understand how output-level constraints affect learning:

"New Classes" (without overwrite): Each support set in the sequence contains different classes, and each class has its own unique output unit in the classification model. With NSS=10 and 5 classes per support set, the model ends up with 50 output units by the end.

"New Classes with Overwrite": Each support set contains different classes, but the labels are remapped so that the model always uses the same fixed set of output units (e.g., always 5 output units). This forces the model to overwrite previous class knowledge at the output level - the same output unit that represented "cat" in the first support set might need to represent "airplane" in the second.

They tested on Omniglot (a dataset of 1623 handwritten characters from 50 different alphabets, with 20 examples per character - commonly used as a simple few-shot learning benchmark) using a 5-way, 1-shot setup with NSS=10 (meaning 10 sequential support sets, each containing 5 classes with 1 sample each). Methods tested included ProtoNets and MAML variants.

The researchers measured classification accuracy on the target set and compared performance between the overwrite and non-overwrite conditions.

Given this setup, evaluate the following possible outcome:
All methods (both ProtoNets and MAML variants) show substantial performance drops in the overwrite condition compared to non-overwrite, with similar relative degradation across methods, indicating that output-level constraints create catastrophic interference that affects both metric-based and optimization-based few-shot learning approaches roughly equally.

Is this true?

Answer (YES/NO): NO